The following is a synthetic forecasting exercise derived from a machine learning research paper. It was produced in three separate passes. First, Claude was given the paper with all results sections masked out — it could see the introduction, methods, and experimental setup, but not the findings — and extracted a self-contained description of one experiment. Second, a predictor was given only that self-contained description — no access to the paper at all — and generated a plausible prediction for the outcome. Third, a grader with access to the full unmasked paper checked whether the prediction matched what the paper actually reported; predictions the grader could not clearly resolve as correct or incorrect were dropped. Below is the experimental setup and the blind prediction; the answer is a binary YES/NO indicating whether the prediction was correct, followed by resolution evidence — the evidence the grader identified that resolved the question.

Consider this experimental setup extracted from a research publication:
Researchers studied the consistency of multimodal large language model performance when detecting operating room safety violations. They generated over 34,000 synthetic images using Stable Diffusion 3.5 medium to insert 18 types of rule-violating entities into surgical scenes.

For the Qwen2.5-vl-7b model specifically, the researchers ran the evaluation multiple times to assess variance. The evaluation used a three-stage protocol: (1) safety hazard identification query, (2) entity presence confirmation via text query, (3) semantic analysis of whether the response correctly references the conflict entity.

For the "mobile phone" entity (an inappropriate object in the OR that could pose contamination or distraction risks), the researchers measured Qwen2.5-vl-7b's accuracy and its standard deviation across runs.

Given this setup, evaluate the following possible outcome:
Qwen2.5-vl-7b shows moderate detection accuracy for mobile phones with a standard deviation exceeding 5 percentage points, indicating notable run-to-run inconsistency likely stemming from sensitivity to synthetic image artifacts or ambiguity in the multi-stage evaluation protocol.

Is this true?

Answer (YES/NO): NO